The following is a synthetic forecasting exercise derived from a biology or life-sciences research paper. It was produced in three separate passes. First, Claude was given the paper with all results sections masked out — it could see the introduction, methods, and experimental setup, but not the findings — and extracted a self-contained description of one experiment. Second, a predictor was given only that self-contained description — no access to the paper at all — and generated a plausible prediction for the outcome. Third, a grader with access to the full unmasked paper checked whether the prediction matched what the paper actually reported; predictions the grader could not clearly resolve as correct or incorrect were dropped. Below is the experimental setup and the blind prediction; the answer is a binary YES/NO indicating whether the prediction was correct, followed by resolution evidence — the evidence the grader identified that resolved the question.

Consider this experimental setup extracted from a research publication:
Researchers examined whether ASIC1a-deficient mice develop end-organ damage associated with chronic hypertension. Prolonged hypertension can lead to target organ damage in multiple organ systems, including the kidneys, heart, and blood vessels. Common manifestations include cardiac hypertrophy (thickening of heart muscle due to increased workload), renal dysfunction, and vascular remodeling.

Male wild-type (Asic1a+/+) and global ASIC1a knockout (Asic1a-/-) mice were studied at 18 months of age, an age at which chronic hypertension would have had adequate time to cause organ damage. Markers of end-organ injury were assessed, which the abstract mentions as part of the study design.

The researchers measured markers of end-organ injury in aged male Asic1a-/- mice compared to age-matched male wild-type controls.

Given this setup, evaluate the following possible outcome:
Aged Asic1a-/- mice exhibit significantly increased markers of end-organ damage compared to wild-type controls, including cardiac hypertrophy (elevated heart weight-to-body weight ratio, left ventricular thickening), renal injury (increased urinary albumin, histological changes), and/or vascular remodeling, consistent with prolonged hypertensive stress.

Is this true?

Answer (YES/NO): YES